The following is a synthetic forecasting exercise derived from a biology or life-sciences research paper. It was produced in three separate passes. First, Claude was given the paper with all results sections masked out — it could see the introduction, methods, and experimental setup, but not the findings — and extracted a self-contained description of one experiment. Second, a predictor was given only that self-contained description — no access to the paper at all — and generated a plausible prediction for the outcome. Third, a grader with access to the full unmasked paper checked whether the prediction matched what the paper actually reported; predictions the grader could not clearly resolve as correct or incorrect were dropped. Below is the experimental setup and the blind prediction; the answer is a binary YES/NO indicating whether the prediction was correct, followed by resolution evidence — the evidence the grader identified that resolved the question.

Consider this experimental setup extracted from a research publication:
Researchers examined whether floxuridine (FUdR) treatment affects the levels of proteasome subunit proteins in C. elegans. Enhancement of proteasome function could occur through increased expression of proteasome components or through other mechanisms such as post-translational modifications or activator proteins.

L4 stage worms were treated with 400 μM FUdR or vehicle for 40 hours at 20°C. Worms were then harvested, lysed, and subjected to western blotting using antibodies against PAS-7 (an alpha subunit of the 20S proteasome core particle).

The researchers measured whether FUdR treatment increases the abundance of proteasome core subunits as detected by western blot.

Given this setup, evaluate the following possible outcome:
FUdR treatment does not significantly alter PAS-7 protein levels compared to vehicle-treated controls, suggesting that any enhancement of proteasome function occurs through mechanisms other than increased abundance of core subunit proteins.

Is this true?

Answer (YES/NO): NO